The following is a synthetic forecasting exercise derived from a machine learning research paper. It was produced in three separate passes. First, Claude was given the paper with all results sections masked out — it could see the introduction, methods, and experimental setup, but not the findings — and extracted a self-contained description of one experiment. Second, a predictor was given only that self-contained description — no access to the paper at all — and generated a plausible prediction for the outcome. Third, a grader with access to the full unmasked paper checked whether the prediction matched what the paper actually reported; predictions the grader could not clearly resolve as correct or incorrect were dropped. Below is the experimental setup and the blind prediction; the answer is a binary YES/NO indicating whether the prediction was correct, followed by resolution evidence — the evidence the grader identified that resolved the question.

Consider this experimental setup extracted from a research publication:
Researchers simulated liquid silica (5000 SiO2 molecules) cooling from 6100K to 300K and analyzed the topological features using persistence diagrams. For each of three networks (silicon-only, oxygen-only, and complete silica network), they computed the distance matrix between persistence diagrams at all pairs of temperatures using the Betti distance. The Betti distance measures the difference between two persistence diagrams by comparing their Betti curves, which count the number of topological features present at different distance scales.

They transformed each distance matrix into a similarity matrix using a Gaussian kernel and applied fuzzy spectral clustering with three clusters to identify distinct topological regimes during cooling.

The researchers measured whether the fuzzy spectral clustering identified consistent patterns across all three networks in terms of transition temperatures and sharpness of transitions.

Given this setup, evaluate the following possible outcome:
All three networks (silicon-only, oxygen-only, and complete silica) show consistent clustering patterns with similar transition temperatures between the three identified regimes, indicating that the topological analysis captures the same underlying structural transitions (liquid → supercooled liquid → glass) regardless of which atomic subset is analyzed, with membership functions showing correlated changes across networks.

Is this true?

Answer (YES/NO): NO